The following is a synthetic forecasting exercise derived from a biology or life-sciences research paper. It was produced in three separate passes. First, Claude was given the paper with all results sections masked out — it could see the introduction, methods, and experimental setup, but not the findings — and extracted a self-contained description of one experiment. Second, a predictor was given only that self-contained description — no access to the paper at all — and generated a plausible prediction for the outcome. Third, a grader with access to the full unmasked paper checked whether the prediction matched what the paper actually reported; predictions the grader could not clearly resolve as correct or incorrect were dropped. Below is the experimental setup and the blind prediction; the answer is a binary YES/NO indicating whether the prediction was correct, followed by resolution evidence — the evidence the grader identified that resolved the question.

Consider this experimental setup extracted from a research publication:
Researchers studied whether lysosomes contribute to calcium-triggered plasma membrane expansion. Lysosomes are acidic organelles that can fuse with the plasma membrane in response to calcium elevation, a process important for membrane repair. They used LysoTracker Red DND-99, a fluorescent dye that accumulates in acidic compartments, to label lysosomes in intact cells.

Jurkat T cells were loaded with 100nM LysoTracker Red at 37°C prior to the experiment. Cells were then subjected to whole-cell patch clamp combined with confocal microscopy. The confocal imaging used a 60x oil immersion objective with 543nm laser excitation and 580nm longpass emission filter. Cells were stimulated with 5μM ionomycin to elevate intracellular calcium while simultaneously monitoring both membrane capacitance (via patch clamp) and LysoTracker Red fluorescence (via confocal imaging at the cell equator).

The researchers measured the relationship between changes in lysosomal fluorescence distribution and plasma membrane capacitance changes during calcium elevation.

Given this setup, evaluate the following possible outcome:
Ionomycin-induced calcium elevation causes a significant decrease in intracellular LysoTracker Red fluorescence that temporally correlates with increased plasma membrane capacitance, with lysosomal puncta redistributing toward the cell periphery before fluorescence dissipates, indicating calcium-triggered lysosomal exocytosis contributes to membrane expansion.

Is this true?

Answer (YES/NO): NO